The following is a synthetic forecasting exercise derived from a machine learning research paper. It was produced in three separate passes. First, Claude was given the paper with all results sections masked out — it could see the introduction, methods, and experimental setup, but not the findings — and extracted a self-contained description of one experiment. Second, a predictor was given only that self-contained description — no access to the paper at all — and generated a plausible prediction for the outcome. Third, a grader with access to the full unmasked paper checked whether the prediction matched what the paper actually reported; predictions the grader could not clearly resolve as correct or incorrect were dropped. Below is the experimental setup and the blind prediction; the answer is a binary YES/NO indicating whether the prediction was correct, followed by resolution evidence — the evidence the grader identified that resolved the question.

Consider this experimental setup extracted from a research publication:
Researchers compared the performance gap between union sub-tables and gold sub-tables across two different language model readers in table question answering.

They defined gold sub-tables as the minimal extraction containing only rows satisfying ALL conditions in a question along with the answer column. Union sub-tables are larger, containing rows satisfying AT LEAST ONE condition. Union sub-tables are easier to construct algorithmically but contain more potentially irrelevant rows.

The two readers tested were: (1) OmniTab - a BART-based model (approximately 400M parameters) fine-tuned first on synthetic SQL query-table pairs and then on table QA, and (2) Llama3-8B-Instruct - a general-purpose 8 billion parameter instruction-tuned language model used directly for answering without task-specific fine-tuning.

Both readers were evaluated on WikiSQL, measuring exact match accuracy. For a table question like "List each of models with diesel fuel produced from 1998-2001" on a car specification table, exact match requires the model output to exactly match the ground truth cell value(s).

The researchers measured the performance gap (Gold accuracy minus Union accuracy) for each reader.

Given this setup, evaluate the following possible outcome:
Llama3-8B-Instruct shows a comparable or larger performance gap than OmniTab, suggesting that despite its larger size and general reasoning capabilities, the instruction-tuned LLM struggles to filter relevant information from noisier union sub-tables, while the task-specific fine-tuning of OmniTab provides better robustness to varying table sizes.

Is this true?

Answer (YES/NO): NO